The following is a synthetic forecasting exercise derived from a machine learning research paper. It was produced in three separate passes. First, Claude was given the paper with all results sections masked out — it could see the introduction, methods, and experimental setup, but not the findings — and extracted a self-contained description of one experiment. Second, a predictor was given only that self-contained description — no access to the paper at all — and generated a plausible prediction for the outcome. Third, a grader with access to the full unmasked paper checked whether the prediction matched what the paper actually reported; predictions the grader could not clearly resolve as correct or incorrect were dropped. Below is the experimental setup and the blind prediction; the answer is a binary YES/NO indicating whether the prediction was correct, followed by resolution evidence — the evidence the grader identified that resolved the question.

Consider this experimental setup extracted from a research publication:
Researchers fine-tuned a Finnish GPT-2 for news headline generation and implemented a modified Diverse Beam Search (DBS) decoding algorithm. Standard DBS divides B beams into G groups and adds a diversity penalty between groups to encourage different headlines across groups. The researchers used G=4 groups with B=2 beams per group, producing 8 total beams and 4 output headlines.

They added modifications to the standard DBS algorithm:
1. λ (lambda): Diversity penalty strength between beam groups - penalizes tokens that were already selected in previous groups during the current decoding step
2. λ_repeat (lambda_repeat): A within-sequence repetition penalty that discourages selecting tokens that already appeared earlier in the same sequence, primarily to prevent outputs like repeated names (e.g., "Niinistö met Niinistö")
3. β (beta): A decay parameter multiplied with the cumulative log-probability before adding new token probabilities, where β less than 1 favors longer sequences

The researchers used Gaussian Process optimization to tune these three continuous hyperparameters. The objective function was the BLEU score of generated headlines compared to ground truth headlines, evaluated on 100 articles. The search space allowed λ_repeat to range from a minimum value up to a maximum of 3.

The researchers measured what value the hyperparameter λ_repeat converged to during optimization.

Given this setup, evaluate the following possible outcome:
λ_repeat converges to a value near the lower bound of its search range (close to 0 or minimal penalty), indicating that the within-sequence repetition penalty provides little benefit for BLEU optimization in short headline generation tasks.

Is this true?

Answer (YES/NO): NO